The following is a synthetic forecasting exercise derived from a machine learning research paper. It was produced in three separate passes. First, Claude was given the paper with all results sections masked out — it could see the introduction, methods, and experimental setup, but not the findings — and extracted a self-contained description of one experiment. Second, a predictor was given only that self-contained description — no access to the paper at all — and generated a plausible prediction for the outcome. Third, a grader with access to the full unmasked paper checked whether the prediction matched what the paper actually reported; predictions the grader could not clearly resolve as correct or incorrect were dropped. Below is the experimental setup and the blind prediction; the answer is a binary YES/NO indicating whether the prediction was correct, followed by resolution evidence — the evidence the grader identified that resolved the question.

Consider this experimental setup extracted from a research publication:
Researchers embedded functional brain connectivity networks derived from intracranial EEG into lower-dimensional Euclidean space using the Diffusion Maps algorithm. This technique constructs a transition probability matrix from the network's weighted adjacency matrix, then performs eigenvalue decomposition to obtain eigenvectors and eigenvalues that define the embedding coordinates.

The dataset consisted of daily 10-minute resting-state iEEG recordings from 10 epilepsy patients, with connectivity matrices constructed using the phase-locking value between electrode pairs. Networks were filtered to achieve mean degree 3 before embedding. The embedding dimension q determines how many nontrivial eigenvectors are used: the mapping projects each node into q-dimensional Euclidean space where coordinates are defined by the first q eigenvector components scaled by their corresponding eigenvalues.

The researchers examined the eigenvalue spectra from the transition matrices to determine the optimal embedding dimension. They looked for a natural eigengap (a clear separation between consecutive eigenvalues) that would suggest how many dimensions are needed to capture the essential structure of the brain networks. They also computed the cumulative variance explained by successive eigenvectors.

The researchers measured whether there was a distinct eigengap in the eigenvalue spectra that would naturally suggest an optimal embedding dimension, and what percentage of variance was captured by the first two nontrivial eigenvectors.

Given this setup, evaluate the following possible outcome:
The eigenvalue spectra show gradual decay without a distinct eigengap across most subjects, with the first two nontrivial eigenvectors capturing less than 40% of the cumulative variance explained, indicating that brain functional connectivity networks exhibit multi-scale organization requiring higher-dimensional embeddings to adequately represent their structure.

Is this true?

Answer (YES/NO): NO